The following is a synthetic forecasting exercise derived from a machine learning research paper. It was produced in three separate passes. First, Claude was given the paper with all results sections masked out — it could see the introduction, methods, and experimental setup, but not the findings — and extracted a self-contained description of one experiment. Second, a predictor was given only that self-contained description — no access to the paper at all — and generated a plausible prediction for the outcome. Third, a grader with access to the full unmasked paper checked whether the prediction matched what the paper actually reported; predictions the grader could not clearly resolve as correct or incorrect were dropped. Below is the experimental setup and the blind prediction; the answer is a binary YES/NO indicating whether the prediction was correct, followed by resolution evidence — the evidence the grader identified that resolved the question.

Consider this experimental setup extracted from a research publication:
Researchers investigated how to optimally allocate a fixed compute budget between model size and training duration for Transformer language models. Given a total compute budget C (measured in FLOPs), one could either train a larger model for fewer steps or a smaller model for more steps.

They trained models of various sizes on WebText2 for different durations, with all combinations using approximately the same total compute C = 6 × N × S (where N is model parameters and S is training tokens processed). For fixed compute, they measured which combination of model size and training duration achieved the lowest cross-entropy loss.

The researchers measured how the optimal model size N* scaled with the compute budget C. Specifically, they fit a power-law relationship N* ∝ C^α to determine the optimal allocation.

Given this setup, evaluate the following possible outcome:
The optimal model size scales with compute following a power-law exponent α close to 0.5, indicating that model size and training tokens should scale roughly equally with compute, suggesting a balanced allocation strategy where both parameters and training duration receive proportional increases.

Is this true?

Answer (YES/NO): NO